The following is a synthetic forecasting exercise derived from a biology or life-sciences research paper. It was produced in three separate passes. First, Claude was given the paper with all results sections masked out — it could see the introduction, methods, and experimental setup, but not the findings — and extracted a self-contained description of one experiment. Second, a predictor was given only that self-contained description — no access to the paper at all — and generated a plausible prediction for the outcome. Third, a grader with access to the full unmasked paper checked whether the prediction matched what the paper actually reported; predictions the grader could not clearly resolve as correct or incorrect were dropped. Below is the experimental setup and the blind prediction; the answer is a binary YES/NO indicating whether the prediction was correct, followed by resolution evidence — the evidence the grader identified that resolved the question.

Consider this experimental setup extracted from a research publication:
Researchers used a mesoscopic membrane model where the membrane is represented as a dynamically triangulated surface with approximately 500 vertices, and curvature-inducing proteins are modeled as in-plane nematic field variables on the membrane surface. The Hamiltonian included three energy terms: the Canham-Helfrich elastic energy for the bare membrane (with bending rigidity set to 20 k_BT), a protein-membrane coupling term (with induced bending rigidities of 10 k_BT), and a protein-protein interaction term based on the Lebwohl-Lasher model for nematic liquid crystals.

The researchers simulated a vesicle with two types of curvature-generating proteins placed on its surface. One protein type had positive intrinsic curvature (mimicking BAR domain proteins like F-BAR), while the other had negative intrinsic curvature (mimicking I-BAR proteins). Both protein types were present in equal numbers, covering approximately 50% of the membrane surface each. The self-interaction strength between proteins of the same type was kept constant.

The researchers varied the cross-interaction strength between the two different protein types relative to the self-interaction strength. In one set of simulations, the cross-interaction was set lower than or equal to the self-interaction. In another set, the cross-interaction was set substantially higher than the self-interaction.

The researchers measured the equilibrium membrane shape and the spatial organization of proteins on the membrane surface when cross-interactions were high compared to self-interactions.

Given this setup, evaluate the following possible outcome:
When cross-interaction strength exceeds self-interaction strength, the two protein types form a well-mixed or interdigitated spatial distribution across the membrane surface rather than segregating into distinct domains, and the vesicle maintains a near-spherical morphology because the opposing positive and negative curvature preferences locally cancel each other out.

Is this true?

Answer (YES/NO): YES